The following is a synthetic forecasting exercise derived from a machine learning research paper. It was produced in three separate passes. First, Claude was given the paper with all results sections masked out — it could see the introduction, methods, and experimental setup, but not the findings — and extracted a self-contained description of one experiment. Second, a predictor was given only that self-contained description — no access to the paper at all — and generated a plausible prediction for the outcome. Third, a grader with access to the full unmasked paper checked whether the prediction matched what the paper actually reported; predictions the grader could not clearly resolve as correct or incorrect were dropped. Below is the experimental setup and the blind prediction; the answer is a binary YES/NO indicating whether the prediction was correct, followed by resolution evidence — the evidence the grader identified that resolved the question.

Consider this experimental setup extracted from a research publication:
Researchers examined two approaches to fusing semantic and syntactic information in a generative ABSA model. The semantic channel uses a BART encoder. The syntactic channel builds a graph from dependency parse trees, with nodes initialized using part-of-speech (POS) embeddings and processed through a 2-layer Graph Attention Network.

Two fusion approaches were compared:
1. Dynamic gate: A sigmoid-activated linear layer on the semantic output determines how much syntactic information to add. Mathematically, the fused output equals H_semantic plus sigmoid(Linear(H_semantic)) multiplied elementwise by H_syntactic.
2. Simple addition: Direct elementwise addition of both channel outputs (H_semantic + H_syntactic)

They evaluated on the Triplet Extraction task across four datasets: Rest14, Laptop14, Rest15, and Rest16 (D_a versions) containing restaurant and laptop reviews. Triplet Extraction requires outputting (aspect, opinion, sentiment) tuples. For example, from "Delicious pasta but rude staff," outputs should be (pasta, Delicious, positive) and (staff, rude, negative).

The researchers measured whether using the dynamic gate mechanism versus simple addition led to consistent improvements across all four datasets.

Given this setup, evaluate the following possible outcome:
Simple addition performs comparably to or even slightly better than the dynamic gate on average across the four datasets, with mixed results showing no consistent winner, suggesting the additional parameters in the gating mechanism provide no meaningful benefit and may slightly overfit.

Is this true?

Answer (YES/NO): NO